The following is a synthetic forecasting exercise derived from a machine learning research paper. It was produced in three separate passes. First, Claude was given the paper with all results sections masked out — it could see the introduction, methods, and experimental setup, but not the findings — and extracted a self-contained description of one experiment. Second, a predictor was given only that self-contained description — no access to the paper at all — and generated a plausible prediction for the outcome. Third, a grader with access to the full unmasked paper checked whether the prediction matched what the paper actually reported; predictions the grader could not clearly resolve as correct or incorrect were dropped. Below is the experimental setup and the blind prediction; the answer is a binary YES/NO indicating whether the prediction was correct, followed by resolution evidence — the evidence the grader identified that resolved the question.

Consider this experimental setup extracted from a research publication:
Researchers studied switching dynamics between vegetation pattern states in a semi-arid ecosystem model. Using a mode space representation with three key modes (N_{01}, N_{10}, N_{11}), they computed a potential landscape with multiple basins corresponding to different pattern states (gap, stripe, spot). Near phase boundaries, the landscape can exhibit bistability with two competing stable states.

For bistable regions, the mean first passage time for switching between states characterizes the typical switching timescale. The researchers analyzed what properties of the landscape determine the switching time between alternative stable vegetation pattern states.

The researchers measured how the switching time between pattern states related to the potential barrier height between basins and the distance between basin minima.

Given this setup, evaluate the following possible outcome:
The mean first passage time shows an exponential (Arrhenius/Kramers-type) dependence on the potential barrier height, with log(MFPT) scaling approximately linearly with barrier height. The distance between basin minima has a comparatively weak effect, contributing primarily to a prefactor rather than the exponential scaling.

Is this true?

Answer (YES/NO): NO